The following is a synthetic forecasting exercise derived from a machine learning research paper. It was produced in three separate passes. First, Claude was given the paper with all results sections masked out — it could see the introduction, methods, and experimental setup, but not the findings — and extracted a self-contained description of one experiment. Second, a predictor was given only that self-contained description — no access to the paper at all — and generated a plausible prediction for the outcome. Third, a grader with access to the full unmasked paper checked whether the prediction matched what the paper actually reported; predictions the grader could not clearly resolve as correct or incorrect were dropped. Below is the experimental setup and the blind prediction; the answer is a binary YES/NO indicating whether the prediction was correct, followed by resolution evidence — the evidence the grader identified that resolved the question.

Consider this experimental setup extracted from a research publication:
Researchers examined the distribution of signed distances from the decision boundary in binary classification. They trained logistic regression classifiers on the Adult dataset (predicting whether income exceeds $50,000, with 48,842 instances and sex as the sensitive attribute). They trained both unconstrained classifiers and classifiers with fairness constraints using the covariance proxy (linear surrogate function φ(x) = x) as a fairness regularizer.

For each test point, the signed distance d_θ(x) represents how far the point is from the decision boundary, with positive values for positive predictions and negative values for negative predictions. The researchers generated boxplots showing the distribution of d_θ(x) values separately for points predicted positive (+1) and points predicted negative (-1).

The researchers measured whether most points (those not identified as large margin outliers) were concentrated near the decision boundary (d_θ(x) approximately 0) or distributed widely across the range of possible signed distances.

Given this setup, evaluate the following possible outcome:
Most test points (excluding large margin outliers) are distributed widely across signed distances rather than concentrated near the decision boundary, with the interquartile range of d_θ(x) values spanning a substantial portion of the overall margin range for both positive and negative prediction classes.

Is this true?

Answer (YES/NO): NO